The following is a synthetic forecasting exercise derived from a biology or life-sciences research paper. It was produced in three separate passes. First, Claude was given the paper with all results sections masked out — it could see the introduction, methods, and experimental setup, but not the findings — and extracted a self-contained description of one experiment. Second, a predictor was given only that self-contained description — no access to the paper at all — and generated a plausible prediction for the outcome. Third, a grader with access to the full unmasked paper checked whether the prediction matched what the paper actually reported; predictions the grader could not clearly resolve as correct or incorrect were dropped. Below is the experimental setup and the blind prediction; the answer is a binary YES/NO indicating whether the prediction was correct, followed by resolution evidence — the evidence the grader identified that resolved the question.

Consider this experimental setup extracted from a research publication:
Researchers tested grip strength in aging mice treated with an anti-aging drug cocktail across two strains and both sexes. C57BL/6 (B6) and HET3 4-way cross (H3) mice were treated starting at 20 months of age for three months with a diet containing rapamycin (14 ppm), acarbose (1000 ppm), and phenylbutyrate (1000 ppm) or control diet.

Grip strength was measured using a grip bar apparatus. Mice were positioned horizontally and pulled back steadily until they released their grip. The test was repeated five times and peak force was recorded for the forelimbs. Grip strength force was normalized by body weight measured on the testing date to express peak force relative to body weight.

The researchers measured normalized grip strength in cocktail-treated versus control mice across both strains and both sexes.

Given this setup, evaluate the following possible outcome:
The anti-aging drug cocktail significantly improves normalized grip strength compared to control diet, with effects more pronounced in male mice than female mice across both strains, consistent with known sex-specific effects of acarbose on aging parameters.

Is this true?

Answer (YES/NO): NO